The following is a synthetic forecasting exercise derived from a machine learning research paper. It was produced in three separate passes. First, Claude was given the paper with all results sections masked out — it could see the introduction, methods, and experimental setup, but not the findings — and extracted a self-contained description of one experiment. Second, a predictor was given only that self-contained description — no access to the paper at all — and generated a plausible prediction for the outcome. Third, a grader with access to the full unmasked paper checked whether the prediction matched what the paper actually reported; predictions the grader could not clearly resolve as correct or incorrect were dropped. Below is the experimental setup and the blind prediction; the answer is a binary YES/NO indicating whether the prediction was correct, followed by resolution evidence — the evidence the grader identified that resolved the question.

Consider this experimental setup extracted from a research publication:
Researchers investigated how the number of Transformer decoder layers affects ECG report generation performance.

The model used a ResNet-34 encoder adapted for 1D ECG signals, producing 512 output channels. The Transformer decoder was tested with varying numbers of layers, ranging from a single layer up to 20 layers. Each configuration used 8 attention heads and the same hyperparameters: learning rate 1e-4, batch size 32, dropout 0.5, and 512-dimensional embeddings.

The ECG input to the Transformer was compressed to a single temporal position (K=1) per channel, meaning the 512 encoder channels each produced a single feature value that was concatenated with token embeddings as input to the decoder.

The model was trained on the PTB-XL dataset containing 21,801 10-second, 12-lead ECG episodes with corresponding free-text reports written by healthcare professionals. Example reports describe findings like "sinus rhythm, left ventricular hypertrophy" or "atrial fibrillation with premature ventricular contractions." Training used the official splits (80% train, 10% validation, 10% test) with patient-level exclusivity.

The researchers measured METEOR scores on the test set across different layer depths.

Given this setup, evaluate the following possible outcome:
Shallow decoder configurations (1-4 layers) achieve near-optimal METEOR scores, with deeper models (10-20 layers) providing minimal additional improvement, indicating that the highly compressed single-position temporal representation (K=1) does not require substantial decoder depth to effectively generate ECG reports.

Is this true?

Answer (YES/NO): NO